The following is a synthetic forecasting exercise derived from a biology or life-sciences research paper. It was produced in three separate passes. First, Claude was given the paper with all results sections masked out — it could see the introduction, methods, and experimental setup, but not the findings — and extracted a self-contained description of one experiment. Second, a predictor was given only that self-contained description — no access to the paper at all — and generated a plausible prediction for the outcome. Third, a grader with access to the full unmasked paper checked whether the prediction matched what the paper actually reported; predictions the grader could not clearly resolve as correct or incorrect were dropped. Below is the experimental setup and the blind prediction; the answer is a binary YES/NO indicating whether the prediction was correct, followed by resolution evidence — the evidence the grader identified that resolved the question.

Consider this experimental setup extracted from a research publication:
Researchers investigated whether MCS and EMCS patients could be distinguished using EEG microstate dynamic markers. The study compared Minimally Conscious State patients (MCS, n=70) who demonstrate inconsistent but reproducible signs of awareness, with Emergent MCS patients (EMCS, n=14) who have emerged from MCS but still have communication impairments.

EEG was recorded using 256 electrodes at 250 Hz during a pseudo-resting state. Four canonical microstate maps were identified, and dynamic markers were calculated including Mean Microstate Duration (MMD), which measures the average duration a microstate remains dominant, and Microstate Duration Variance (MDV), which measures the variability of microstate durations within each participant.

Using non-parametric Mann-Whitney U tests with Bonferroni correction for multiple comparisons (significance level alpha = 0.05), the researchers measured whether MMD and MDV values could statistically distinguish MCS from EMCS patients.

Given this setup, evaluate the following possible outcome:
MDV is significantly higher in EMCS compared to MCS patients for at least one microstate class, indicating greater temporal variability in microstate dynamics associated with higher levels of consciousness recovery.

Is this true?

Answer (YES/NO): NO